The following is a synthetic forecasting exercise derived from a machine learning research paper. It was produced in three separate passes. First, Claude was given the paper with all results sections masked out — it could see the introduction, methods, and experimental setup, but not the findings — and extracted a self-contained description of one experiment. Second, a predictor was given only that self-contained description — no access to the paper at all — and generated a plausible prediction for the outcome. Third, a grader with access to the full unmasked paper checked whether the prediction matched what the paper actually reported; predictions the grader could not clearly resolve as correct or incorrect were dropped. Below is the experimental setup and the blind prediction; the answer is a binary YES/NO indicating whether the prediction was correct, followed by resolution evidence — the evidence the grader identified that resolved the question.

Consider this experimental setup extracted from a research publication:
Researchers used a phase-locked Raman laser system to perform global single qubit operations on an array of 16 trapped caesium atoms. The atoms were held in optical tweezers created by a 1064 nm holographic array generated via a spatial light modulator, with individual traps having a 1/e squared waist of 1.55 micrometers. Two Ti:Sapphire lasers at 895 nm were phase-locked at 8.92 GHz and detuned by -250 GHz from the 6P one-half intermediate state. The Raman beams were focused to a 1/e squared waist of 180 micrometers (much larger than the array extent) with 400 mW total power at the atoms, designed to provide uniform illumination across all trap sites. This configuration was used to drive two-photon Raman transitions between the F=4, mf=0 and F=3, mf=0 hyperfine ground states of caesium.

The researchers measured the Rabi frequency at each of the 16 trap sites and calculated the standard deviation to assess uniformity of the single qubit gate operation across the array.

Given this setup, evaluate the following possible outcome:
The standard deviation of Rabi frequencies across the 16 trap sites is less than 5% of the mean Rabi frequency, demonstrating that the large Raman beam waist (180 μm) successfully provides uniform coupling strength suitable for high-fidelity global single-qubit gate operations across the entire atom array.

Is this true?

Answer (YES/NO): YES